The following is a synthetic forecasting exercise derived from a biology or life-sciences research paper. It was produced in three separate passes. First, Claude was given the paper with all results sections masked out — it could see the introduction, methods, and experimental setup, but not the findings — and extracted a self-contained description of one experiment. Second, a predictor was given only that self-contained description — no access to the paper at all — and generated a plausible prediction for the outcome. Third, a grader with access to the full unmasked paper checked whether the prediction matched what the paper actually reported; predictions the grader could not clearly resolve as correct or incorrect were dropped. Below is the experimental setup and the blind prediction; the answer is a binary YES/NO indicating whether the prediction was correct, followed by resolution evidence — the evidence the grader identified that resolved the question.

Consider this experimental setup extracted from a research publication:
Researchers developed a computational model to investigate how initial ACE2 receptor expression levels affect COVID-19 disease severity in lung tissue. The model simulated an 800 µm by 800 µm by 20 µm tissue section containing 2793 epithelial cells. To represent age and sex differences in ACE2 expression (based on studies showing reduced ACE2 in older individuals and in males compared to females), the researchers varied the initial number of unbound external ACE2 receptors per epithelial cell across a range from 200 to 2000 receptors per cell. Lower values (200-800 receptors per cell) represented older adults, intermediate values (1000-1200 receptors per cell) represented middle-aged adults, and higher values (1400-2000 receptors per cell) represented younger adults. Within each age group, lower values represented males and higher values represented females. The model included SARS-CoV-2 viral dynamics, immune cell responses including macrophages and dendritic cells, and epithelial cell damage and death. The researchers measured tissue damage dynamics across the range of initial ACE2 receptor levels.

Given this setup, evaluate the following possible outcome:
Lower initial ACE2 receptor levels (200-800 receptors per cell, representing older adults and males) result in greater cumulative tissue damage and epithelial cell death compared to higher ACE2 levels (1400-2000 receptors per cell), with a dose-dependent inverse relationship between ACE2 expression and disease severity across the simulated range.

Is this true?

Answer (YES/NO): YES